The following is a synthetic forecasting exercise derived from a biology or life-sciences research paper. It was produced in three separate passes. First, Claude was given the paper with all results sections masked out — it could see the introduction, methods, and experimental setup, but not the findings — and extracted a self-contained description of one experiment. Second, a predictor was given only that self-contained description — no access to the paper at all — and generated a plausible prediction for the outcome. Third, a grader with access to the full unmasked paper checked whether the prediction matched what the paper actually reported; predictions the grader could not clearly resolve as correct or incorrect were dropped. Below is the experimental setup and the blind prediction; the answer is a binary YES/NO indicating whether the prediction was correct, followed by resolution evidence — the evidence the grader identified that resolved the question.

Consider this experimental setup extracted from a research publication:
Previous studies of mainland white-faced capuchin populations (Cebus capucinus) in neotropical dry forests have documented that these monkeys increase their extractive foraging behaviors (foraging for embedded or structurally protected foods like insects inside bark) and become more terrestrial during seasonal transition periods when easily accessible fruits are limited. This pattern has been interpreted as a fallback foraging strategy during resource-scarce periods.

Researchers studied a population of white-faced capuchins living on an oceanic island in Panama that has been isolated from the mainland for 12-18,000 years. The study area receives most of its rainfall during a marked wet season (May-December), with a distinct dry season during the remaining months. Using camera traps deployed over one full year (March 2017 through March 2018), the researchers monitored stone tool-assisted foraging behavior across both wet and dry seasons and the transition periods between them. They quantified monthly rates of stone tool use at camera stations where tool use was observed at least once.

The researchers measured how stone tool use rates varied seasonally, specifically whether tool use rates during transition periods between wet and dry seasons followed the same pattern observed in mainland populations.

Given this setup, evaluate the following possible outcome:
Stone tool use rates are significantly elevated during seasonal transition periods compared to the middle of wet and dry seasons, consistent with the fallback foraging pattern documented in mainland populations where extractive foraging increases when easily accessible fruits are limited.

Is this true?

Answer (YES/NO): NO